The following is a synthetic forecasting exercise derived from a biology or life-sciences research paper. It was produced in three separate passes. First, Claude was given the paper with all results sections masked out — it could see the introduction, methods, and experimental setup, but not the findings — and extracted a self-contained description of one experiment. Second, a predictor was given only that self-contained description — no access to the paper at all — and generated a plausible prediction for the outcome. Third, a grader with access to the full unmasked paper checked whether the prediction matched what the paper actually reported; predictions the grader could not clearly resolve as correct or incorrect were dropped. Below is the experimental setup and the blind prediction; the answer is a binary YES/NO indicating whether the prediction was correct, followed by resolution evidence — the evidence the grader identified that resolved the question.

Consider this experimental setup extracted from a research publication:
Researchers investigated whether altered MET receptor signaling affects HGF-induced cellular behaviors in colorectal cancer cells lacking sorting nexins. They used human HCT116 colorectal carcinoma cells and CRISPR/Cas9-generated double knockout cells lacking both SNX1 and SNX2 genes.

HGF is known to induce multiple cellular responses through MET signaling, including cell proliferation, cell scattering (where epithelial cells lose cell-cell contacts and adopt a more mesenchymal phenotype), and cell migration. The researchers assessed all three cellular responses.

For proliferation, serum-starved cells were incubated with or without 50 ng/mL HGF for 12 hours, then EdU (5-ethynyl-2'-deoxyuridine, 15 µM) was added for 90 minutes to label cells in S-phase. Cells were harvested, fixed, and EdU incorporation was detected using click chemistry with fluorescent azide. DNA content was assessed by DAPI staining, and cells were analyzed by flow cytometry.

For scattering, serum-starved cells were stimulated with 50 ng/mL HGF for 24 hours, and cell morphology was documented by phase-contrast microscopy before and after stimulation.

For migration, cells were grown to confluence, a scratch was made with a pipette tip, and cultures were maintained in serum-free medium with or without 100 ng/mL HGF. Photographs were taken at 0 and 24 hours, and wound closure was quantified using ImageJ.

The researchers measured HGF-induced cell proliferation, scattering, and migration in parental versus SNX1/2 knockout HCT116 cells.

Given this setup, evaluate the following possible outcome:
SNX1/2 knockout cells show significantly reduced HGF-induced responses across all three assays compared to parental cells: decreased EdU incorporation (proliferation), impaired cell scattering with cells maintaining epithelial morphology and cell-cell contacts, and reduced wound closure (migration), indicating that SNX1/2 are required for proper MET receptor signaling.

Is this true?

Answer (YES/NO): NO